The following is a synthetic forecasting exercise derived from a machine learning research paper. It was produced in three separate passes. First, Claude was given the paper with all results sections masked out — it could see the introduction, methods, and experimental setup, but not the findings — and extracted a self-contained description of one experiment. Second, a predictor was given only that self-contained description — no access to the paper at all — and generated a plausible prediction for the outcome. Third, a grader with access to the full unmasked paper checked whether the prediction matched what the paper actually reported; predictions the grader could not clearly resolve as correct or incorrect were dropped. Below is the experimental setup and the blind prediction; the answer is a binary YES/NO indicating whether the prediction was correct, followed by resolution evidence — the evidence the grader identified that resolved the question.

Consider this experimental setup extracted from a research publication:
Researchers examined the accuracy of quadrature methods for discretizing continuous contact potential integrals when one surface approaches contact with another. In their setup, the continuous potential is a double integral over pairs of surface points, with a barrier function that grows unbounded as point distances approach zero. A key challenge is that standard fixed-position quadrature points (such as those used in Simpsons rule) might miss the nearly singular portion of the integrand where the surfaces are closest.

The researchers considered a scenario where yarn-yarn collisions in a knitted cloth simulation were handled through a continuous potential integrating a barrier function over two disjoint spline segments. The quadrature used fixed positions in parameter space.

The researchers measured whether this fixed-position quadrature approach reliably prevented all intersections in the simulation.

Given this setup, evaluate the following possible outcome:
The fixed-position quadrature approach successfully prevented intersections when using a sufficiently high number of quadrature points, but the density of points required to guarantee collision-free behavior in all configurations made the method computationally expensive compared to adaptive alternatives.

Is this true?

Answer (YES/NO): NO